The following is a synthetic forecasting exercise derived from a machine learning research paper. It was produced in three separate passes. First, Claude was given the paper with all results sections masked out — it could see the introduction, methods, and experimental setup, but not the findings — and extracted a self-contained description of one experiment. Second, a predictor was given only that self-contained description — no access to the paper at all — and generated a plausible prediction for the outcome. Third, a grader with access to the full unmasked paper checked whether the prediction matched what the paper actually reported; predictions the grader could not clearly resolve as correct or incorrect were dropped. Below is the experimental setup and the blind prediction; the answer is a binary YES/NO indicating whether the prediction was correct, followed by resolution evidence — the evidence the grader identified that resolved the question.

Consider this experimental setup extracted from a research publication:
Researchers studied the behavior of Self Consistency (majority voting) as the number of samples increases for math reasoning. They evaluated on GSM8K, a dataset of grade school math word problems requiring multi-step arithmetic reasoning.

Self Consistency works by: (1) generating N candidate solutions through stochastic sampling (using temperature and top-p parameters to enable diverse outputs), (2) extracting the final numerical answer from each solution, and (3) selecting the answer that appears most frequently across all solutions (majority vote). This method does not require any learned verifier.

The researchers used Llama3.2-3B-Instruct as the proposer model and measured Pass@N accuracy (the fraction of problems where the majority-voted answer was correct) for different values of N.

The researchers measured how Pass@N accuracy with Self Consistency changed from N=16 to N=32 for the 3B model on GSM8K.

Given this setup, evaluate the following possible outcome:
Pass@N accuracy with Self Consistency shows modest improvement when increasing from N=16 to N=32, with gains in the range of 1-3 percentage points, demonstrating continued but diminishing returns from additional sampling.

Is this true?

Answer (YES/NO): NO